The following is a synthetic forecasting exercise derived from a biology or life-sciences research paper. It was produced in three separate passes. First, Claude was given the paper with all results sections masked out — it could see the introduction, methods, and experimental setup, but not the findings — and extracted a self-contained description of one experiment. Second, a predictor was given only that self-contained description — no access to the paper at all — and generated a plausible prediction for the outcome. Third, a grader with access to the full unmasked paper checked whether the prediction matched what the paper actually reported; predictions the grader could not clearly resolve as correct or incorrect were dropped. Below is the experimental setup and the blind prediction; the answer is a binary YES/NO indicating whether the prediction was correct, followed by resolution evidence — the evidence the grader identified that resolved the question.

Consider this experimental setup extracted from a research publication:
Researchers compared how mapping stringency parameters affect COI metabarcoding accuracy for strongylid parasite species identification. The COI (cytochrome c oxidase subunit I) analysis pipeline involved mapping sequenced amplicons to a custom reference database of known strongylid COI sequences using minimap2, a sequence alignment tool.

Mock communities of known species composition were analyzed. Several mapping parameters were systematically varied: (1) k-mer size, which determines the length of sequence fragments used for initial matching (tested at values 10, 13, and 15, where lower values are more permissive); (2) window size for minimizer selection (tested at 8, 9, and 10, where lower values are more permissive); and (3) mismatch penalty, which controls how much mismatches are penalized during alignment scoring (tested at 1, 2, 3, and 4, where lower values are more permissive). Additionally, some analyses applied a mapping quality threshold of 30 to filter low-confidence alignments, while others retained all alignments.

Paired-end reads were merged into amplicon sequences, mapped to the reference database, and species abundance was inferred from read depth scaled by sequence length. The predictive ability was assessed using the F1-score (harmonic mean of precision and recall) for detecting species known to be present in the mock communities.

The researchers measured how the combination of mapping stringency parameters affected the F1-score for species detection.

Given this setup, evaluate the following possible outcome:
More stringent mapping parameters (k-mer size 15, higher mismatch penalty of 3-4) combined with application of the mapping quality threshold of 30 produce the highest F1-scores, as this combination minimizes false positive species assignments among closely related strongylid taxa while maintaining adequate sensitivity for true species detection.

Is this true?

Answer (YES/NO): NO